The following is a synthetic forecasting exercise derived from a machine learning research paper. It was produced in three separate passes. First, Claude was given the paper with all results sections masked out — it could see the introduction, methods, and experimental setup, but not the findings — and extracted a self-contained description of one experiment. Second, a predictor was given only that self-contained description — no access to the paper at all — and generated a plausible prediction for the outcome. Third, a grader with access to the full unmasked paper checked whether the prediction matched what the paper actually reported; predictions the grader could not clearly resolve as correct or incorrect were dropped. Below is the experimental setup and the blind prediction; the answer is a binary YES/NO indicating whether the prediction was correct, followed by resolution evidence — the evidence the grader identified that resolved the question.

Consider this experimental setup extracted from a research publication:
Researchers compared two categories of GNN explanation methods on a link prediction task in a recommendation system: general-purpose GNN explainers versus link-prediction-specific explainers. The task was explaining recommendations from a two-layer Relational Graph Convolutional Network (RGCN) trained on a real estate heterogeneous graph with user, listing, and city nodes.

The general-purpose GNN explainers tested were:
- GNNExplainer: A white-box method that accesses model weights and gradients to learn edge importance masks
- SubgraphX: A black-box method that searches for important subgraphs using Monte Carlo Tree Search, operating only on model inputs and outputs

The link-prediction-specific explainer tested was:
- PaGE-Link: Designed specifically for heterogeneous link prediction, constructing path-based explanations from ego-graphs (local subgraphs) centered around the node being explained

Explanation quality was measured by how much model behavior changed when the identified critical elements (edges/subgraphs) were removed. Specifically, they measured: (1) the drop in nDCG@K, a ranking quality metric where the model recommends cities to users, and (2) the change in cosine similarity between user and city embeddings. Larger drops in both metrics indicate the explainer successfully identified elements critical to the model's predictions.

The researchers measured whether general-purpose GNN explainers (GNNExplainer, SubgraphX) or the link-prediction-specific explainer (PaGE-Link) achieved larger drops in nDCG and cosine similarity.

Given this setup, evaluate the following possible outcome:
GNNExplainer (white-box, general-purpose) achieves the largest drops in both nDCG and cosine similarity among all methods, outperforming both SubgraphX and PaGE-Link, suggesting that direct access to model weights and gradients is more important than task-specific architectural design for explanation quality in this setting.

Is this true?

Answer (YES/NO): NO